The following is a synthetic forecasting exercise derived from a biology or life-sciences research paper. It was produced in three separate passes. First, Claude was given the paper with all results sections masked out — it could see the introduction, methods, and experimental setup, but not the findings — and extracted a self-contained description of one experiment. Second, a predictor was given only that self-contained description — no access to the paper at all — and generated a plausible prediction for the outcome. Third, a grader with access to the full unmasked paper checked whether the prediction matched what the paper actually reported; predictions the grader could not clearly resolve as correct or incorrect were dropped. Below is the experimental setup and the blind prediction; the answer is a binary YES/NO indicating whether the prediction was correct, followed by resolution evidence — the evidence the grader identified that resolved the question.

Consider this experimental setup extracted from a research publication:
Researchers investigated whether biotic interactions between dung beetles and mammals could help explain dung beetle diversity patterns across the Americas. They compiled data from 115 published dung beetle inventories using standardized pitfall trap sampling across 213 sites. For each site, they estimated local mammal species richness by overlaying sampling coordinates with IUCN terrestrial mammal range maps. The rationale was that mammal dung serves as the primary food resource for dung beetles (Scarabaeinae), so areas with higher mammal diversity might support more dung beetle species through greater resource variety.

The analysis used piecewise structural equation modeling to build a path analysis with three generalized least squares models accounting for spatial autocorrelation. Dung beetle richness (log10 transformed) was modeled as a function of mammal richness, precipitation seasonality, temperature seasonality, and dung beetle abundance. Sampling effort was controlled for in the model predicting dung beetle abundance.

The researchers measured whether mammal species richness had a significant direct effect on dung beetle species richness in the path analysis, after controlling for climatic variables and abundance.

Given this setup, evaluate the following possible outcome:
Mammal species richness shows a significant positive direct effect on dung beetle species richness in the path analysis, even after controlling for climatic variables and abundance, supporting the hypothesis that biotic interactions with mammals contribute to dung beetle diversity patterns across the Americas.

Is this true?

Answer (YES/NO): YES